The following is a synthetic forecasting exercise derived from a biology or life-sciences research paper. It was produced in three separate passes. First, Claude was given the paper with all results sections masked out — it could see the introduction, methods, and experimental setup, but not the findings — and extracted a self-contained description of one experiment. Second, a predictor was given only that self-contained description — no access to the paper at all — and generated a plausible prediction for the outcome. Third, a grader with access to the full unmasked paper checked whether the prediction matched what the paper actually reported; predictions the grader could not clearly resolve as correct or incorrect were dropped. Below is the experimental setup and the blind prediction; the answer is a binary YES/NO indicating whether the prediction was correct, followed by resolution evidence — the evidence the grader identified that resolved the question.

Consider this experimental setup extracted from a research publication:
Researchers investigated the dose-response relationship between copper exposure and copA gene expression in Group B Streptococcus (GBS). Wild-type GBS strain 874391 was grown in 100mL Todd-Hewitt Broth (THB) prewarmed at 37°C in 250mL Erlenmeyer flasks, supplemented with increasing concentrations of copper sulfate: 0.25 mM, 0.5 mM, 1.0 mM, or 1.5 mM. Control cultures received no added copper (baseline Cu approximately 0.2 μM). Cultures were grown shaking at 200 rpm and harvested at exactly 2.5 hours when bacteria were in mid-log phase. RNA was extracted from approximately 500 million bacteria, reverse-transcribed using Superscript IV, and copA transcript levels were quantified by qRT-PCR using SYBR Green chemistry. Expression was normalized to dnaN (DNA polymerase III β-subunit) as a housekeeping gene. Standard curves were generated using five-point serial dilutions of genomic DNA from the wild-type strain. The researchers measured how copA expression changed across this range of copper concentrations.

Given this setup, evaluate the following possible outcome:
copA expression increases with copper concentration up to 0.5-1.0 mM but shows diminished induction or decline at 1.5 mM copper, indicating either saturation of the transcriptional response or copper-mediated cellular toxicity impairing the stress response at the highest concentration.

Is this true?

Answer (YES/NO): NO